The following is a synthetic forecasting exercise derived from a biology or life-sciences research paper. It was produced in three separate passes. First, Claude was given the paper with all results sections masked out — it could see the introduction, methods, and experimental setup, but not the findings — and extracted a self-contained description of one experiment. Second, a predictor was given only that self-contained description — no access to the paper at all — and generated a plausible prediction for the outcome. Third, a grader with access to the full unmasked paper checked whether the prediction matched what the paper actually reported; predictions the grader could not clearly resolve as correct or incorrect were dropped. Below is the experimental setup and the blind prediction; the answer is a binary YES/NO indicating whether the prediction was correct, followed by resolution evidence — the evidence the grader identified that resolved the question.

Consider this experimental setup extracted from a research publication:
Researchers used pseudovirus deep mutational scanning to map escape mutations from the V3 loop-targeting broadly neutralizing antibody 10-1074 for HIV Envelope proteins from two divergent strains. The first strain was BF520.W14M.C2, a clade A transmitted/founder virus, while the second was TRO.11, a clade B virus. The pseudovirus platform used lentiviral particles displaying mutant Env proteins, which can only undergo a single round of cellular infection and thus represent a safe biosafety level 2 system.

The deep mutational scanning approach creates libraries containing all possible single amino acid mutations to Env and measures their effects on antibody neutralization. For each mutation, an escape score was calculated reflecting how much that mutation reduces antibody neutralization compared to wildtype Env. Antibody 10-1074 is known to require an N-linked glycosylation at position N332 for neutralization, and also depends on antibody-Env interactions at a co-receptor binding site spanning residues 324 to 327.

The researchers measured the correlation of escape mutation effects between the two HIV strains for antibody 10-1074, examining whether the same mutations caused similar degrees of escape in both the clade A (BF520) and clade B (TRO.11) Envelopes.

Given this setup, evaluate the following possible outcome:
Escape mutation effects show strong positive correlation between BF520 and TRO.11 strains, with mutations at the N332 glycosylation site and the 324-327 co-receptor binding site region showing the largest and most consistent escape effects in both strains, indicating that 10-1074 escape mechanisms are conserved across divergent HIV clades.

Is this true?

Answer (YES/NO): NO